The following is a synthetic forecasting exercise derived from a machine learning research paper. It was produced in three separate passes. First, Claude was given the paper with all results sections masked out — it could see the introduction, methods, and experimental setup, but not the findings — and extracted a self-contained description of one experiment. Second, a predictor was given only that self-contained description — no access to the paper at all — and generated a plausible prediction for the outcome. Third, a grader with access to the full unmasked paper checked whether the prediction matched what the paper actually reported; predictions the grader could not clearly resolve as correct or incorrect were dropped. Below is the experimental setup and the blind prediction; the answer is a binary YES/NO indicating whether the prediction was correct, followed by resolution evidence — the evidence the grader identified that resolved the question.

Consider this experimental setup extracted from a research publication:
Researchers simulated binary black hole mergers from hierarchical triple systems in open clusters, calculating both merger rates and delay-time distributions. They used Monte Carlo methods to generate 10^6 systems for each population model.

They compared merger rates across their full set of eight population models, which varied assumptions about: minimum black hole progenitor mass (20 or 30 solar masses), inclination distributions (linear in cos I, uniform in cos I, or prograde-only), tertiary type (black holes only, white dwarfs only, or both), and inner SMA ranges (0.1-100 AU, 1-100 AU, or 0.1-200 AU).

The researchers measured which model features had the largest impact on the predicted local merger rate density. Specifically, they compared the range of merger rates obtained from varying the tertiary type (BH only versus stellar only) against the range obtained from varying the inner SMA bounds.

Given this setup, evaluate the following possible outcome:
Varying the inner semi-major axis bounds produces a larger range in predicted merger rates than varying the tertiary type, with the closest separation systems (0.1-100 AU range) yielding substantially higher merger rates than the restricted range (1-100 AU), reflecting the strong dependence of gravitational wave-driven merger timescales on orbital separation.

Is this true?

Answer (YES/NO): NO